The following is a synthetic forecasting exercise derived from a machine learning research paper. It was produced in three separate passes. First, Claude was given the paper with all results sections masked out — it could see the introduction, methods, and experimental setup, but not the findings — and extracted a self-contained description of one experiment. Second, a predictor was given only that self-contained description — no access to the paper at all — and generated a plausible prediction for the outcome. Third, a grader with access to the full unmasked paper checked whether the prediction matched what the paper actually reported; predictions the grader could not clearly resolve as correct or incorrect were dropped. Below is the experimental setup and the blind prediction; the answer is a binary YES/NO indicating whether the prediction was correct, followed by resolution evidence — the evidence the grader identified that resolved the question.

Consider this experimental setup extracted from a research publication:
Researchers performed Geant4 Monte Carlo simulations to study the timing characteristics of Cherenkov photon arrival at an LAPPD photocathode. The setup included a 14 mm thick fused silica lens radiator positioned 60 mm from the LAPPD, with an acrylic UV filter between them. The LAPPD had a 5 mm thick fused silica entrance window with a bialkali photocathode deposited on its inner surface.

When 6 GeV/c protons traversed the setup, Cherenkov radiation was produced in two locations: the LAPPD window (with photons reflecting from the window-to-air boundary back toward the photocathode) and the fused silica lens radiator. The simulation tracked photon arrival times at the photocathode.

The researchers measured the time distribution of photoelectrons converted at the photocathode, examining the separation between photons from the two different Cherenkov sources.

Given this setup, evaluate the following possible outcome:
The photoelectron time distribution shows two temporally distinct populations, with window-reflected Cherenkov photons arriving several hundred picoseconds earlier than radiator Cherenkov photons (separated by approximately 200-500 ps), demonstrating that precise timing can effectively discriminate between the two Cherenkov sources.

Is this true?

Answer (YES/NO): YES